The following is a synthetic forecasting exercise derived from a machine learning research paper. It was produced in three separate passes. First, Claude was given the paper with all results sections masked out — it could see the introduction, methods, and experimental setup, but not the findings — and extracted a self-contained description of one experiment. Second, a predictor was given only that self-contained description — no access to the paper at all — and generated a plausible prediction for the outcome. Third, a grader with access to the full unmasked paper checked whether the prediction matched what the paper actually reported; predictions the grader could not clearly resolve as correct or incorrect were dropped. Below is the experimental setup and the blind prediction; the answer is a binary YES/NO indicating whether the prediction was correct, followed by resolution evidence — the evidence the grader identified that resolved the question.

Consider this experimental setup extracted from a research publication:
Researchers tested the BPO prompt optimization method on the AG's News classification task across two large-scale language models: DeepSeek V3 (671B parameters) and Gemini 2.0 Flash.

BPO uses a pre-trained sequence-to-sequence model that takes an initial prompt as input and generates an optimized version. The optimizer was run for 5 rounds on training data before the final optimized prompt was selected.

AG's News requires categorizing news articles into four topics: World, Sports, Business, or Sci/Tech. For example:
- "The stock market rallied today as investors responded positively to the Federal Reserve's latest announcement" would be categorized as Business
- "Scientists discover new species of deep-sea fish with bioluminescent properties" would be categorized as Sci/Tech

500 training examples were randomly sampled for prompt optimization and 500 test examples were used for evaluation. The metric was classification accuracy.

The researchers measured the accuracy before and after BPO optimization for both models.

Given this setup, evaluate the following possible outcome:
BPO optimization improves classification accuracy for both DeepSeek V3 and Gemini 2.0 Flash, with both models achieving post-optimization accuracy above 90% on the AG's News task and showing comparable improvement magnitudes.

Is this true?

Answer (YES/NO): NO